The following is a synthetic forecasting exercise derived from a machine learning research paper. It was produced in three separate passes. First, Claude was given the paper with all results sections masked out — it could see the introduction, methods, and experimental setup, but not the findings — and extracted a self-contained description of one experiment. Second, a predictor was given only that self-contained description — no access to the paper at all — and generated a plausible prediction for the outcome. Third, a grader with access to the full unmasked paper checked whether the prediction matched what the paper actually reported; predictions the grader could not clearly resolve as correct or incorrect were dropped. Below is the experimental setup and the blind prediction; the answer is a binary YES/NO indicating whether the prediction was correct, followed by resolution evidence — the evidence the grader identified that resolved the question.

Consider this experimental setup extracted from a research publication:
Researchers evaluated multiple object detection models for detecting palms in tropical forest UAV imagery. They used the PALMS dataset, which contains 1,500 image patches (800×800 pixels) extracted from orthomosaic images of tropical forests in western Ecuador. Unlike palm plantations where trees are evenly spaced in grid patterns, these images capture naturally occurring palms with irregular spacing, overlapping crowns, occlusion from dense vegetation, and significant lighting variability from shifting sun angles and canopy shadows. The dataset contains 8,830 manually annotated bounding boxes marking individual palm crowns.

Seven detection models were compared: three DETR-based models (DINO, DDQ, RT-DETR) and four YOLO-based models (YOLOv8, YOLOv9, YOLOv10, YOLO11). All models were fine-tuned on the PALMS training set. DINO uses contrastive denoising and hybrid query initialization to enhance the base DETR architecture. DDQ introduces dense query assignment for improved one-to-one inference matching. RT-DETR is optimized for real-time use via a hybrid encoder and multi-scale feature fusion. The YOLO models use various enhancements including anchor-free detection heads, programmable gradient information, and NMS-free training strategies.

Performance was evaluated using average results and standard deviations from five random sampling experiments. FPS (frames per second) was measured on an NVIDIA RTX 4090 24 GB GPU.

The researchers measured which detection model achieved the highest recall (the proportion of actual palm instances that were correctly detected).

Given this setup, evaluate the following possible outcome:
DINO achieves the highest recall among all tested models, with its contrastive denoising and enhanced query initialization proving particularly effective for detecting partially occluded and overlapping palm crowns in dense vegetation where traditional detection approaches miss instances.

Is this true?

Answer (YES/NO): NO